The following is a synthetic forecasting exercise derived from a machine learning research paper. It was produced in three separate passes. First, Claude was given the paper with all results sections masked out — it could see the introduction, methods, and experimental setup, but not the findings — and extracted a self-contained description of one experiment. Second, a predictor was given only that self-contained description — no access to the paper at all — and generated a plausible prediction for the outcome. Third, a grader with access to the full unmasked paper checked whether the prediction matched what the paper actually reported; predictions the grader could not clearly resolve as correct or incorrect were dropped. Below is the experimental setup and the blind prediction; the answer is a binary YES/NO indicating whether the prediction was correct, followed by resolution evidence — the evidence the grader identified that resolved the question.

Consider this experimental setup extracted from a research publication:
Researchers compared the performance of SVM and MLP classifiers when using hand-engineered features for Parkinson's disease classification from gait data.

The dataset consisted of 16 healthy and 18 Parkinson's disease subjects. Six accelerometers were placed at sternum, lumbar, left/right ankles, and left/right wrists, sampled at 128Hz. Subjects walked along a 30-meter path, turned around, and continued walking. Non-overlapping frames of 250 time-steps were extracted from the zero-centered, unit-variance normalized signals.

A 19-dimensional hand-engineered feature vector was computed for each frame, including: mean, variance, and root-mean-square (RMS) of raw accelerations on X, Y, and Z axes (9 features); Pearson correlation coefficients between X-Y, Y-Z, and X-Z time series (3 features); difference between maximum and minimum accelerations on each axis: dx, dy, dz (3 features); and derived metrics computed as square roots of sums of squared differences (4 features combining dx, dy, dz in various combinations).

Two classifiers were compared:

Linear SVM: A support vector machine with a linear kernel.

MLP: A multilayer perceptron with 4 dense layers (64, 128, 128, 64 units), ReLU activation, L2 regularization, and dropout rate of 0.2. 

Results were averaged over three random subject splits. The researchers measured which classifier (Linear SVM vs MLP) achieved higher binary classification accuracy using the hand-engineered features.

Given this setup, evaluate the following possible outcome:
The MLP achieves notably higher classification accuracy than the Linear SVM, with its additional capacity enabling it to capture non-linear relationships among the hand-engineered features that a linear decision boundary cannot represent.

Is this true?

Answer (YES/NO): YES